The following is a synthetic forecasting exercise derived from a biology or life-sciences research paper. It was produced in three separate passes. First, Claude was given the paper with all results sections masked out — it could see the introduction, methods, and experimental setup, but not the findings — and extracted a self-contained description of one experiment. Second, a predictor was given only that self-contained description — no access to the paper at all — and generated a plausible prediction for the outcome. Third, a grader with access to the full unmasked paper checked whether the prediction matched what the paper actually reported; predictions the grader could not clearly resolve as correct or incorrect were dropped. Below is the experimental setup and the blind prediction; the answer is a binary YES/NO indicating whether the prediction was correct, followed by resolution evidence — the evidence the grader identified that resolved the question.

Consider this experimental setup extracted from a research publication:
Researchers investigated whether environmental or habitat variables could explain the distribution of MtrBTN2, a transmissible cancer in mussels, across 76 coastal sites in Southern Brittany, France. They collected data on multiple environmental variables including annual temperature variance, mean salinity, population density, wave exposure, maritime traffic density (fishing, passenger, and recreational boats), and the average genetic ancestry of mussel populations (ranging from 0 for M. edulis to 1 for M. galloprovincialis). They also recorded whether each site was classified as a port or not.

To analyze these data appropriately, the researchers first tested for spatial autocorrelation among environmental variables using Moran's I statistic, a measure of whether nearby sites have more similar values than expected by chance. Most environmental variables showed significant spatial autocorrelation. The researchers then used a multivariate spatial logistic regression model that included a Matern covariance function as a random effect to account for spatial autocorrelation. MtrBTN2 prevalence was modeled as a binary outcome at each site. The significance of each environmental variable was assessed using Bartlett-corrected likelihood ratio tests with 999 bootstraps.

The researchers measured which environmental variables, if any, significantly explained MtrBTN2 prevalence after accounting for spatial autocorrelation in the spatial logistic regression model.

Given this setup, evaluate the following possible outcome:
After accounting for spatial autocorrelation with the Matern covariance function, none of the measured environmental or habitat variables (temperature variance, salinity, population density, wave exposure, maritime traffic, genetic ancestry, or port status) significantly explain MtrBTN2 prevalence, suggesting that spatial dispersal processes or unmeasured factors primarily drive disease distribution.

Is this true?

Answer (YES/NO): NO